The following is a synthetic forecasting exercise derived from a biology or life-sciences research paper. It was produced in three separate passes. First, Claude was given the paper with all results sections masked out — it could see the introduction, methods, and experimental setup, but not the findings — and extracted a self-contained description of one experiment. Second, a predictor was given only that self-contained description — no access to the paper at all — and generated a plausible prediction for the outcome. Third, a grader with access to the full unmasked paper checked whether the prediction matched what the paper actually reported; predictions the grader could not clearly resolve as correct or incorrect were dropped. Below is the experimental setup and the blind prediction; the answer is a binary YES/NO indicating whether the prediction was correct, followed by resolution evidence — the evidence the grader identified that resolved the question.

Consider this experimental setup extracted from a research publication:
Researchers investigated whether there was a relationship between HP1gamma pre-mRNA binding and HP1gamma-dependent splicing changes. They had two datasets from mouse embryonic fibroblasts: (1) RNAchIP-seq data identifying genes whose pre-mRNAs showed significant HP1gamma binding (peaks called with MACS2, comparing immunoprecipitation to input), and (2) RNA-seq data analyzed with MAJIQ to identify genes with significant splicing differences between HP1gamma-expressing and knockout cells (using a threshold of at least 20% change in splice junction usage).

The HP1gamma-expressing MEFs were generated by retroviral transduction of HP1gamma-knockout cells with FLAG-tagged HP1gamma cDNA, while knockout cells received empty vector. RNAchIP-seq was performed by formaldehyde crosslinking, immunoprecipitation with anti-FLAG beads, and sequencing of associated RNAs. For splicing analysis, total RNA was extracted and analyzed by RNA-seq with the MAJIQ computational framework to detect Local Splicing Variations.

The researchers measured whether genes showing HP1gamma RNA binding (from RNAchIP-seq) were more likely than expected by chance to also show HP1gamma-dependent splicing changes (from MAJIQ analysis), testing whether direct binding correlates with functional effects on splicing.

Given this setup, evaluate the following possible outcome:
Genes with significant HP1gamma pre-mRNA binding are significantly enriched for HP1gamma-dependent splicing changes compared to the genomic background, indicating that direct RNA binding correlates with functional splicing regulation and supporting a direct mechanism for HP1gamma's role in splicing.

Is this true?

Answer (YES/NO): YES